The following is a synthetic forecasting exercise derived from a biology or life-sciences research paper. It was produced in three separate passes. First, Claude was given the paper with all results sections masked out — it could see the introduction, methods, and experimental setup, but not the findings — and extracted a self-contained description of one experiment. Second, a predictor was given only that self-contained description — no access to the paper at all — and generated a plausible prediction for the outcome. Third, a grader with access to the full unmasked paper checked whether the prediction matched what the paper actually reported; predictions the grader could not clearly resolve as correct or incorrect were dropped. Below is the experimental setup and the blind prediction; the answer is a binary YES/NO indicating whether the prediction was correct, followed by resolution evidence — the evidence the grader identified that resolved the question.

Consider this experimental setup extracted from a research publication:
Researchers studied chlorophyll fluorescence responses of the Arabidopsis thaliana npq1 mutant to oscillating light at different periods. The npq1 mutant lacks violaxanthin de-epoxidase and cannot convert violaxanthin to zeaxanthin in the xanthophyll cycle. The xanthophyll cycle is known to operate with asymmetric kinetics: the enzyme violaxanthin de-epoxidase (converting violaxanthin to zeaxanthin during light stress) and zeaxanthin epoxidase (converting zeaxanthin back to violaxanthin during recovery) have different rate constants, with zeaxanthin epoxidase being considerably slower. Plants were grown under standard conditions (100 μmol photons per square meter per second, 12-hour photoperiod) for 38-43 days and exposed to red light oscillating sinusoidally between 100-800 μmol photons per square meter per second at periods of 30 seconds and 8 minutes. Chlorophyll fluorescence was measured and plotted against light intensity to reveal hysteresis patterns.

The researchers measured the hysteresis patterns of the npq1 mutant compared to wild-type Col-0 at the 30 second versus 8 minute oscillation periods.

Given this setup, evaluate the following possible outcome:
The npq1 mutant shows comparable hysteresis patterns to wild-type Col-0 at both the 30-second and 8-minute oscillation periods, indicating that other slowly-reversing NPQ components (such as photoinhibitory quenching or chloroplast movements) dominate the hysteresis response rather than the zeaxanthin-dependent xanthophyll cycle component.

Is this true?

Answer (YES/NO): NO